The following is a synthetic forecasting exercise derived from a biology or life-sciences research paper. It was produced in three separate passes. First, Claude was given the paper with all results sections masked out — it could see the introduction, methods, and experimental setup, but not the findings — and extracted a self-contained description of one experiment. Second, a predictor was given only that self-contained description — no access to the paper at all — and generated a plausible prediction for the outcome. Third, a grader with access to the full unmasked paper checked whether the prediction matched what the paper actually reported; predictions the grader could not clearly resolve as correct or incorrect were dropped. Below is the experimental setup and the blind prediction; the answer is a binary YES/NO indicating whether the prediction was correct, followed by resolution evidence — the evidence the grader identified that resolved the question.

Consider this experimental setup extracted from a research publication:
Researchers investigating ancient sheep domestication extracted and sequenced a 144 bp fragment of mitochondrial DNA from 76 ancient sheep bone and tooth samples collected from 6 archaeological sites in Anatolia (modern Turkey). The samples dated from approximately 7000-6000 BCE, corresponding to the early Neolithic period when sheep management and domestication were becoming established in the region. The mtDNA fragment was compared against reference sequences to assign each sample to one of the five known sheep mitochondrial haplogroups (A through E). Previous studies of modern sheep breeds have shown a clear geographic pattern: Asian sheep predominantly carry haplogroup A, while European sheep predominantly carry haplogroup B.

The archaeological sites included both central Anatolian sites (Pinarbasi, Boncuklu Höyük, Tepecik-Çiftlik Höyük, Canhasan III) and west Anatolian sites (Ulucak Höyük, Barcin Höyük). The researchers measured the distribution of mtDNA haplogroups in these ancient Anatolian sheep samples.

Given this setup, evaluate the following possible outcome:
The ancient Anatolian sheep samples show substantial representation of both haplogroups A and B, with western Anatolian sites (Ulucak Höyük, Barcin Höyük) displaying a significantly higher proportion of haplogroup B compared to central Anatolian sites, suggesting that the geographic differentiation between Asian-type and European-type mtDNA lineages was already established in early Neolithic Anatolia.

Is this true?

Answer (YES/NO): NO